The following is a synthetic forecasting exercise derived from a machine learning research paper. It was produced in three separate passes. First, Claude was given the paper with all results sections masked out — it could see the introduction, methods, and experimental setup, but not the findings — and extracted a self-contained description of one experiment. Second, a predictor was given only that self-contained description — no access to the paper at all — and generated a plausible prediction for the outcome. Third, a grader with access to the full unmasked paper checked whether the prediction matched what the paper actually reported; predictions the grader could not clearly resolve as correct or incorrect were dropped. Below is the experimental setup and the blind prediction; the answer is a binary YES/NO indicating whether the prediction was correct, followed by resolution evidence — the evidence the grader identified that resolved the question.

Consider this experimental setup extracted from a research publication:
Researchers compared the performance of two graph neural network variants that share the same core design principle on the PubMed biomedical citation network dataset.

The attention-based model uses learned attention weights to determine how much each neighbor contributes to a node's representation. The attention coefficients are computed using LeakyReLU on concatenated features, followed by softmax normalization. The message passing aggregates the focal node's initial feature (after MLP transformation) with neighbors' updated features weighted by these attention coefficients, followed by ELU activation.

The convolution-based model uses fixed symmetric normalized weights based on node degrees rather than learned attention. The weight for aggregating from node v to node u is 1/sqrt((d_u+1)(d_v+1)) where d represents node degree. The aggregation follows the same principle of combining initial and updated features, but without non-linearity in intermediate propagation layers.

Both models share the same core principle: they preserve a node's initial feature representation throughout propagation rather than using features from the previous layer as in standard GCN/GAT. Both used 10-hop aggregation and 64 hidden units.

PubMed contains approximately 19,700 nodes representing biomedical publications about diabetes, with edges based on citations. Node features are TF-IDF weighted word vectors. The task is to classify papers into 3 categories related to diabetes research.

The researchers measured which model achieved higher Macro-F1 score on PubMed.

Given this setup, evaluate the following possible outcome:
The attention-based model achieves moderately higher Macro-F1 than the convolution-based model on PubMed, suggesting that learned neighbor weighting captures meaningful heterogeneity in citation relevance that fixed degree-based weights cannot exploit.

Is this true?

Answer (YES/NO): NO